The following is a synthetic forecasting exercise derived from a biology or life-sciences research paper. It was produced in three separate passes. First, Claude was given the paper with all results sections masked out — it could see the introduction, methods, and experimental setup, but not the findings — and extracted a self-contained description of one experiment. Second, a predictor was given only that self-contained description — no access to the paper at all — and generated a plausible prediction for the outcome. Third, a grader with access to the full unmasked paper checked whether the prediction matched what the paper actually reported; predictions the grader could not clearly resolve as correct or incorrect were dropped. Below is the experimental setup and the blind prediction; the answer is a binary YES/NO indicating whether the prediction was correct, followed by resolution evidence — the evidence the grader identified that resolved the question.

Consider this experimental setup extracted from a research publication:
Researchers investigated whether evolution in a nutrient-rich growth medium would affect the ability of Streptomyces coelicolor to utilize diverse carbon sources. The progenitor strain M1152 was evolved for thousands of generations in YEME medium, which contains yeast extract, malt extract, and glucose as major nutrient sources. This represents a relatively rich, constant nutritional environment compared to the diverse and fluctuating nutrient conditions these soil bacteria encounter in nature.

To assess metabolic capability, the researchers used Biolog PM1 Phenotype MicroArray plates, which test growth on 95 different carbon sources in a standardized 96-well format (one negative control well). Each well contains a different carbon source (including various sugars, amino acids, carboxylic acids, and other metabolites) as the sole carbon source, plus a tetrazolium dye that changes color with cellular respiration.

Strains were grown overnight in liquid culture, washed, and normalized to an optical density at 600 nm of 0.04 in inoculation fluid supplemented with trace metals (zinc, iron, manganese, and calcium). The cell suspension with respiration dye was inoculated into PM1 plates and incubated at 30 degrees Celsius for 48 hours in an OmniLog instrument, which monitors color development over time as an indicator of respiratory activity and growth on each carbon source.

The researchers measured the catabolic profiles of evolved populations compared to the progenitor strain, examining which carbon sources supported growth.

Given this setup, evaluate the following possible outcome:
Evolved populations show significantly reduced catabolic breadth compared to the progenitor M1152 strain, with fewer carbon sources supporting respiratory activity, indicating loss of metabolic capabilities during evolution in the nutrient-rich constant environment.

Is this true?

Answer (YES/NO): NO